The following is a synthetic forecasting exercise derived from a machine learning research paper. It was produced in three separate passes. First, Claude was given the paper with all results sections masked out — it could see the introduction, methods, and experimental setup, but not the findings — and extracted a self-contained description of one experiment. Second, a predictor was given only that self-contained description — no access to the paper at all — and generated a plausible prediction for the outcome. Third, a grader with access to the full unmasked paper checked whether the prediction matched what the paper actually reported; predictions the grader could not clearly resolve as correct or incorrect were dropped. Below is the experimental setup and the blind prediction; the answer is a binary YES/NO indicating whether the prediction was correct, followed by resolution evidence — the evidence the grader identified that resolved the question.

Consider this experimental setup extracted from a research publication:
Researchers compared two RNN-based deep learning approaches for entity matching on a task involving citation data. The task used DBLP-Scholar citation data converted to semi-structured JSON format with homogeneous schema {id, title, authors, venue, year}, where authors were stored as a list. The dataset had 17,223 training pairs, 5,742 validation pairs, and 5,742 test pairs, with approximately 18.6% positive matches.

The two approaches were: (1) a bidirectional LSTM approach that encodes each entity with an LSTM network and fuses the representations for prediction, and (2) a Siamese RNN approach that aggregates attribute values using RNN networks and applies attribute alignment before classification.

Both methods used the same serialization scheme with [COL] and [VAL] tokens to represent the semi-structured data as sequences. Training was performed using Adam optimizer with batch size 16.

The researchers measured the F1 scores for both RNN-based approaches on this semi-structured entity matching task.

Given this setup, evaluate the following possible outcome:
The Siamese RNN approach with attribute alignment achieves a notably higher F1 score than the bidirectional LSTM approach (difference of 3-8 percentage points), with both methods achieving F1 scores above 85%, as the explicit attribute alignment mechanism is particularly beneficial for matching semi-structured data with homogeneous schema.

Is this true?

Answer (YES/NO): NO